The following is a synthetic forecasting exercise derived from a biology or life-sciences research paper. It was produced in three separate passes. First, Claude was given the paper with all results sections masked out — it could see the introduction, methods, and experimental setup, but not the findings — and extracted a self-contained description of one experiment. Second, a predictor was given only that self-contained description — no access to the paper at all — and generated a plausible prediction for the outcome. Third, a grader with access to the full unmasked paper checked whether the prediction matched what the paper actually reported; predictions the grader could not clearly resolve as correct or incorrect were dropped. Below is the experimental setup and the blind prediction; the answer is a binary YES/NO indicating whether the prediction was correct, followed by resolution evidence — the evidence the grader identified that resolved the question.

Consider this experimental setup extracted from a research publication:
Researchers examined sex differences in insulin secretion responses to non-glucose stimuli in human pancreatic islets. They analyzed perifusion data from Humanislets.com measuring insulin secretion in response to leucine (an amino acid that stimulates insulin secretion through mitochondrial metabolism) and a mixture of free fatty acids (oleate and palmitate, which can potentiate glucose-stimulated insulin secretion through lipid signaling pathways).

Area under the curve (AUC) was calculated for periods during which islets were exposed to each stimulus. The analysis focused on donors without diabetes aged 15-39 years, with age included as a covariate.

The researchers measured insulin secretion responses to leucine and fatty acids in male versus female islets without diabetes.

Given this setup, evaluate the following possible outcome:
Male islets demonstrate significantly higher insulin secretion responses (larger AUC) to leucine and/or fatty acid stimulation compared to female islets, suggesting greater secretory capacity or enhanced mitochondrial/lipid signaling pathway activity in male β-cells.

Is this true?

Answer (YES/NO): YES